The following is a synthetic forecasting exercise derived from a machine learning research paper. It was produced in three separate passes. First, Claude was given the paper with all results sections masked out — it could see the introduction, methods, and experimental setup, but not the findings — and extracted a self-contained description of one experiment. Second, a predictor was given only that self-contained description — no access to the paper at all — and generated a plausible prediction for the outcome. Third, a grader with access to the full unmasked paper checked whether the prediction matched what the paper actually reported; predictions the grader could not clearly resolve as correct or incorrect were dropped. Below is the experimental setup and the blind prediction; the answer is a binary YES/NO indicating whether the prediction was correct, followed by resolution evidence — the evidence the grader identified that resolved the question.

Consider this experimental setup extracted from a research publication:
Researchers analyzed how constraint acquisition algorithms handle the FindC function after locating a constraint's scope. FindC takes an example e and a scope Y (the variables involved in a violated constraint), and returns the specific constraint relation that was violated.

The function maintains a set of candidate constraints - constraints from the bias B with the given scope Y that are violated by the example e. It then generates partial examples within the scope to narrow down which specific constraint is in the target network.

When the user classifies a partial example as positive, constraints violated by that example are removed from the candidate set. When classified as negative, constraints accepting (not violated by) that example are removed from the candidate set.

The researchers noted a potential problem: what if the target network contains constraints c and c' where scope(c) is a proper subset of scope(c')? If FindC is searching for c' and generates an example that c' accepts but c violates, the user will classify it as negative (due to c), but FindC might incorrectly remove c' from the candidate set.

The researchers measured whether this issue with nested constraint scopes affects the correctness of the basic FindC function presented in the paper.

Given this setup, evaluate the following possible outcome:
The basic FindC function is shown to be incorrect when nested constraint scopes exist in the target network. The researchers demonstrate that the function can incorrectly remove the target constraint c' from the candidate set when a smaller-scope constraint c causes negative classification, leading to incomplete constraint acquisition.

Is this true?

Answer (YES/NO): YES